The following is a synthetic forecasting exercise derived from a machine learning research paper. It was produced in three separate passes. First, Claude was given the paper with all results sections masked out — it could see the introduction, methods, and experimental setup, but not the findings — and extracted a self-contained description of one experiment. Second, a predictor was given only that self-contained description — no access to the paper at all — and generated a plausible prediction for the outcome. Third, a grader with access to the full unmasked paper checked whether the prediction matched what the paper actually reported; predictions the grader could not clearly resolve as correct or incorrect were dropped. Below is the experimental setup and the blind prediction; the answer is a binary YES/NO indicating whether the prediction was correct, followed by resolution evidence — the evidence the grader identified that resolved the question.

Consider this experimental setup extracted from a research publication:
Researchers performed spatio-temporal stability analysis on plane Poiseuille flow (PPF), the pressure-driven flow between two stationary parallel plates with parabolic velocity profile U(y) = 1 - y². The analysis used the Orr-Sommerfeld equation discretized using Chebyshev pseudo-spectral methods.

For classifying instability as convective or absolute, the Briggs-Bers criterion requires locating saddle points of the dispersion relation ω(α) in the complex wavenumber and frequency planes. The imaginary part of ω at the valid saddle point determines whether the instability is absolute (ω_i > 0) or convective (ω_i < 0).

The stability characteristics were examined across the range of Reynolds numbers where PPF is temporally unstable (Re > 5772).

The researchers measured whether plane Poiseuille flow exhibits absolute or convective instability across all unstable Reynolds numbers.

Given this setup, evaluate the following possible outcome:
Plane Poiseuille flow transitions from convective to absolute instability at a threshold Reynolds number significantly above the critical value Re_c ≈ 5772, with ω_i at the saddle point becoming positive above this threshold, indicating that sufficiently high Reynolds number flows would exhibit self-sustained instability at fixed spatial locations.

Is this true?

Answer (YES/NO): NO